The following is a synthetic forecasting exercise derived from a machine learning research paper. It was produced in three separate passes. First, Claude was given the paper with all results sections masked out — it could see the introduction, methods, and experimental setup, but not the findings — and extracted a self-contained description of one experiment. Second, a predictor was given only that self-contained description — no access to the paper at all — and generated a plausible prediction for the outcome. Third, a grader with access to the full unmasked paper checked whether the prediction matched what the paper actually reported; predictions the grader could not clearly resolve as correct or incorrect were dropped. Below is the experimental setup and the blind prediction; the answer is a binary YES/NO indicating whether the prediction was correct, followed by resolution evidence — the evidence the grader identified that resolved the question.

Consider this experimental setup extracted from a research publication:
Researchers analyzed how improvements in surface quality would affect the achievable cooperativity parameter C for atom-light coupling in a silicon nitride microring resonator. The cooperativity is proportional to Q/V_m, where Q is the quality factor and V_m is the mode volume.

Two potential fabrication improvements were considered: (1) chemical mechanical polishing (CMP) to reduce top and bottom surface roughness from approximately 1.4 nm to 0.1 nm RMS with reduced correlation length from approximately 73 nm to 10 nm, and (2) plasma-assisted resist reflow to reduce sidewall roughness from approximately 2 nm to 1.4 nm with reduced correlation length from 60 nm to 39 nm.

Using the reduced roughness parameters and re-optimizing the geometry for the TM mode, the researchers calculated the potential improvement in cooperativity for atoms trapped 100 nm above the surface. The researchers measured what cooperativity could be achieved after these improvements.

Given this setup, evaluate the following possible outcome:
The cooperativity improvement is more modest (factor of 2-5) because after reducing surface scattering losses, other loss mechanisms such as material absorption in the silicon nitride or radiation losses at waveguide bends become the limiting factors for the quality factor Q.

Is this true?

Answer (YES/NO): NO